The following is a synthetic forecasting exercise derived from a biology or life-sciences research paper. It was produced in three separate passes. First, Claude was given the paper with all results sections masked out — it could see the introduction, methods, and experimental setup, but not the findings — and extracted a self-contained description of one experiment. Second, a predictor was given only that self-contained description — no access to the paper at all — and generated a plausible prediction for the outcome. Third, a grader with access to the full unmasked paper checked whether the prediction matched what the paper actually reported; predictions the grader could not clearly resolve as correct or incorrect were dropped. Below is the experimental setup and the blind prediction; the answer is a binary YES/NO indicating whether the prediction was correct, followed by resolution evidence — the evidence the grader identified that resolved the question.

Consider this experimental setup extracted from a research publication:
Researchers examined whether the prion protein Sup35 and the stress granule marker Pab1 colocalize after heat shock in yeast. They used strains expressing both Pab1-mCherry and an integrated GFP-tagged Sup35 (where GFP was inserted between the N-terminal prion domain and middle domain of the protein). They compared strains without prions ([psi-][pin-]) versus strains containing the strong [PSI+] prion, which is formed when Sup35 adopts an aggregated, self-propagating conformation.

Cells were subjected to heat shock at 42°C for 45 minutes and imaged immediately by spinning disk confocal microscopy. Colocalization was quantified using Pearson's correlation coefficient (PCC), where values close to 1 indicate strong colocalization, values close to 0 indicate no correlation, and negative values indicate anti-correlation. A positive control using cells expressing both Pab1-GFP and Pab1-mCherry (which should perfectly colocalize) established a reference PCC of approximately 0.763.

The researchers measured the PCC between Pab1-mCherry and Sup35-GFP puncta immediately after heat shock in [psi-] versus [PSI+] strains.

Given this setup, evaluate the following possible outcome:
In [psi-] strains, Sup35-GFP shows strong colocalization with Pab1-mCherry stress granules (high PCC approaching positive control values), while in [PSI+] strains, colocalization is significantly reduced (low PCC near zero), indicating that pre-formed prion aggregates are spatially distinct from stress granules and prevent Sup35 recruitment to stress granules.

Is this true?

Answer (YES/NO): NO